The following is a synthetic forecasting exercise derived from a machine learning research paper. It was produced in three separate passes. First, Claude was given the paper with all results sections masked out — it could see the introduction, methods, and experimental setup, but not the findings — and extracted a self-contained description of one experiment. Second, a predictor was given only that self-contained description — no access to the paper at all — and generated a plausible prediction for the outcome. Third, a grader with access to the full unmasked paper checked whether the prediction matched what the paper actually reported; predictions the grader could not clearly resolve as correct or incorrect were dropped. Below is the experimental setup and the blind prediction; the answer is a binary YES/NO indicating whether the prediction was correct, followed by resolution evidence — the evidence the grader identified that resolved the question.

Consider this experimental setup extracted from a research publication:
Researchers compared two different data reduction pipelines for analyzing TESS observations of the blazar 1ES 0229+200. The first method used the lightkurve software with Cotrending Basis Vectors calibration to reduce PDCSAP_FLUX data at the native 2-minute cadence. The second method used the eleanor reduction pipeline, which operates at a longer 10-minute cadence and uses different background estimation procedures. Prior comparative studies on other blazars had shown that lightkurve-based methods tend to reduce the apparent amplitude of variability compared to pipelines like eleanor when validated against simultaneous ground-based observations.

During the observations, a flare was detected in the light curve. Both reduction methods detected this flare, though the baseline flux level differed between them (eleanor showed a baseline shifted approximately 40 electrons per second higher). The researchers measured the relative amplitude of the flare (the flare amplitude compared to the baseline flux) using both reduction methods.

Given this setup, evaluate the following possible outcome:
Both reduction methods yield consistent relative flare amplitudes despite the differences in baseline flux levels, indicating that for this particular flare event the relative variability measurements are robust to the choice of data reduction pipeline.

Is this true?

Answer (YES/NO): NO